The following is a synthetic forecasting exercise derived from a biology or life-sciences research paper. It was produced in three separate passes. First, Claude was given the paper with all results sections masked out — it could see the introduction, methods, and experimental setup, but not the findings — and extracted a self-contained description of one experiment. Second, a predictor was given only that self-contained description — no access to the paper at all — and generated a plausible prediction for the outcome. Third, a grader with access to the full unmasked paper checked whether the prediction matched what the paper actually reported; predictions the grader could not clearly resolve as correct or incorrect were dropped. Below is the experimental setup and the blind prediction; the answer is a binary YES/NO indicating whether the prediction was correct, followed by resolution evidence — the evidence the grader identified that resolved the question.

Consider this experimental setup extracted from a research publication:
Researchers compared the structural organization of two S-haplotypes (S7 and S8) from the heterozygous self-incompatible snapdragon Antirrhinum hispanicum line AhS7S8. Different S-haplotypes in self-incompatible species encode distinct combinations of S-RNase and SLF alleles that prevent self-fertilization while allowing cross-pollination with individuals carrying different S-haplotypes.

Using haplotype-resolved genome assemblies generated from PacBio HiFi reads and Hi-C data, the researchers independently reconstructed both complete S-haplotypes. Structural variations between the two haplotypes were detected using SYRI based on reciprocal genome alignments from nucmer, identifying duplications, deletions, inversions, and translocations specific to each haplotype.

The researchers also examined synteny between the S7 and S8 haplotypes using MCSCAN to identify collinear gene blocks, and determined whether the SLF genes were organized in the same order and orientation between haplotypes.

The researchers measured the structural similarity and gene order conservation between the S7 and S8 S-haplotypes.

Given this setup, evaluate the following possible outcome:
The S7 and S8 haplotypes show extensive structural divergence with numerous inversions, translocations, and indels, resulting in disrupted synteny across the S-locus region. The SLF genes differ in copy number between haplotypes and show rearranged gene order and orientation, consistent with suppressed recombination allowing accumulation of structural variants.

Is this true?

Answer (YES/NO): NO